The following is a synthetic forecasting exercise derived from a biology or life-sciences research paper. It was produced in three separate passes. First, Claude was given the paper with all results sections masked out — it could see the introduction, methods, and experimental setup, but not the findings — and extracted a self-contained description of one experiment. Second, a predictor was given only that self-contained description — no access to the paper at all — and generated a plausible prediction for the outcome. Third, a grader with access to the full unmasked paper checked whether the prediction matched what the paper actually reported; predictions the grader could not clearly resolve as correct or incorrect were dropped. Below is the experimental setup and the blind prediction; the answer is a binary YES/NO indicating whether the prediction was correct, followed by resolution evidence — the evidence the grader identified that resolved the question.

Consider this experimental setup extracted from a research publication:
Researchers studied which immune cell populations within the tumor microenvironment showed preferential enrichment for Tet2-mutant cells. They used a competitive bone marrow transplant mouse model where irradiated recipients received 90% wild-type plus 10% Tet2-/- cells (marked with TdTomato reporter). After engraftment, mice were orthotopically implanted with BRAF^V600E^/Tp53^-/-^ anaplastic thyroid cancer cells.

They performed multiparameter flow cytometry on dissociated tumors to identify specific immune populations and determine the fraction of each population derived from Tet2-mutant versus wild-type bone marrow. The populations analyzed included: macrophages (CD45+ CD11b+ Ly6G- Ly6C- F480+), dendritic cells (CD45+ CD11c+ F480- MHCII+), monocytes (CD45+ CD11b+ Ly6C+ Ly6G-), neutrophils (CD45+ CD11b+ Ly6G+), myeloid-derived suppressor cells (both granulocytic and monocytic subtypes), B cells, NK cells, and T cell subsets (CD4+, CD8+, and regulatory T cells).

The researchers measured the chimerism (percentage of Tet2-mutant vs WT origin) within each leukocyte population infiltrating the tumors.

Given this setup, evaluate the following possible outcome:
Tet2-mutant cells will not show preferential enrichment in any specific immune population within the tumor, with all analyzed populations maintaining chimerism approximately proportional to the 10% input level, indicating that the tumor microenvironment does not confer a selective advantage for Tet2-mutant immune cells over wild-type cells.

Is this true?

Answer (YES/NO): NO